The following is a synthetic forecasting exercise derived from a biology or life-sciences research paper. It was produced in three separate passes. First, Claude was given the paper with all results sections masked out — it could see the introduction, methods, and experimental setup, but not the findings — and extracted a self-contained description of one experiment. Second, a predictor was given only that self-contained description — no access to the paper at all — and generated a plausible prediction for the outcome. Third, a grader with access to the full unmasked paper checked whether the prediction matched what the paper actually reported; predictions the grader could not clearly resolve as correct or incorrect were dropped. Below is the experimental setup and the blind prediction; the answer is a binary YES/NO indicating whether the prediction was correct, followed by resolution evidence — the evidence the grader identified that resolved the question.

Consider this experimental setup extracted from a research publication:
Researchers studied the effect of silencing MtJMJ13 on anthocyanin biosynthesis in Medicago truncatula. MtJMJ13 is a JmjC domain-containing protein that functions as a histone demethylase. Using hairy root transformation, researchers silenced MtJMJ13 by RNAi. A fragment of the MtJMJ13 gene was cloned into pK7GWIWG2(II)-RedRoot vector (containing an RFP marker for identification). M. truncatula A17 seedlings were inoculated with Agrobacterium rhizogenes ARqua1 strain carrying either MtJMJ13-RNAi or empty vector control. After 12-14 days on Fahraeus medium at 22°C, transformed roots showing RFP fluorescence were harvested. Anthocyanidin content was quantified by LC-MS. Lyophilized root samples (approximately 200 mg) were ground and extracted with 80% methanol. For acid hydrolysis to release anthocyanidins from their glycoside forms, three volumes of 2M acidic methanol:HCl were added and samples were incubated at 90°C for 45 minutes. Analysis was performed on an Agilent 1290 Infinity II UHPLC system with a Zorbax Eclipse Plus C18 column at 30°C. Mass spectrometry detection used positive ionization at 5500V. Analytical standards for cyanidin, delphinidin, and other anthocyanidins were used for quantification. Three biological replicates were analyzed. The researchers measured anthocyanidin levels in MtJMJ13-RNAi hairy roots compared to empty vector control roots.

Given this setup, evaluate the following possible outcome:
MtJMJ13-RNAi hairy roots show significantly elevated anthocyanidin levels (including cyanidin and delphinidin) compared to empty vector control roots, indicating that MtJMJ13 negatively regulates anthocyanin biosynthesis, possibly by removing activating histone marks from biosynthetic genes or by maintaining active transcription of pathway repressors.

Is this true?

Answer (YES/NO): YES